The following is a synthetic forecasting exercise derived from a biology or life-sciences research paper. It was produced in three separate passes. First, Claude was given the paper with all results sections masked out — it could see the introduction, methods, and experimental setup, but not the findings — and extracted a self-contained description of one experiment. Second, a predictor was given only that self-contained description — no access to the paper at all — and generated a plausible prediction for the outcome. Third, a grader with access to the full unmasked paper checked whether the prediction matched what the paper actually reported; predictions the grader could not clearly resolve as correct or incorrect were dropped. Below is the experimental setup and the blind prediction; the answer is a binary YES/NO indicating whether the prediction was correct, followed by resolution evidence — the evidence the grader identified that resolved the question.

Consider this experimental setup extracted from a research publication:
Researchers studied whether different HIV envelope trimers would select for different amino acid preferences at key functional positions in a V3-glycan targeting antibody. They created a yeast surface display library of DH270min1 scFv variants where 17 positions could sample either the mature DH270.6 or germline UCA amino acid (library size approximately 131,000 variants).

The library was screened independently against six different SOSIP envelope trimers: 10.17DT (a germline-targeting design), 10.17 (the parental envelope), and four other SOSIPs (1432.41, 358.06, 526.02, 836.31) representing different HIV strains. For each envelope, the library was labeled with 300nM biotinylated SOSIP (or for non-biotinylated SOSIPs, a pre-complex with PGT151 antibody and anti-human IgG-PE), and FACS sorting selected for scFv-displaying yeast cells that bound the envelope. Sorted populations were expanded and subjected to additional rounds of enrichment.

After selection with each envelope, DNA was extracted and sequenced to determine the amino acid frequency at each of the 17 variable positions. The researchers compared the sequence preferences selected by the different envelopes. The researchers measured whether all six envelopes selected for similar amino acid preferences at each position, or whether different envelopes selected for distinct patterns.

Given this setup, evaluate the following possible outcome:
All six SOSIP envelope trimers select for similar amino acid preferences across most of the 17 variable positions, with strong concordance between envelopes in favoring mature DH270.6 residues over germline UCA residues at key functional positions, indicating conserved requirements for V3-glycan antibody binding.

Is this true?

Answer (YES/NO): NO